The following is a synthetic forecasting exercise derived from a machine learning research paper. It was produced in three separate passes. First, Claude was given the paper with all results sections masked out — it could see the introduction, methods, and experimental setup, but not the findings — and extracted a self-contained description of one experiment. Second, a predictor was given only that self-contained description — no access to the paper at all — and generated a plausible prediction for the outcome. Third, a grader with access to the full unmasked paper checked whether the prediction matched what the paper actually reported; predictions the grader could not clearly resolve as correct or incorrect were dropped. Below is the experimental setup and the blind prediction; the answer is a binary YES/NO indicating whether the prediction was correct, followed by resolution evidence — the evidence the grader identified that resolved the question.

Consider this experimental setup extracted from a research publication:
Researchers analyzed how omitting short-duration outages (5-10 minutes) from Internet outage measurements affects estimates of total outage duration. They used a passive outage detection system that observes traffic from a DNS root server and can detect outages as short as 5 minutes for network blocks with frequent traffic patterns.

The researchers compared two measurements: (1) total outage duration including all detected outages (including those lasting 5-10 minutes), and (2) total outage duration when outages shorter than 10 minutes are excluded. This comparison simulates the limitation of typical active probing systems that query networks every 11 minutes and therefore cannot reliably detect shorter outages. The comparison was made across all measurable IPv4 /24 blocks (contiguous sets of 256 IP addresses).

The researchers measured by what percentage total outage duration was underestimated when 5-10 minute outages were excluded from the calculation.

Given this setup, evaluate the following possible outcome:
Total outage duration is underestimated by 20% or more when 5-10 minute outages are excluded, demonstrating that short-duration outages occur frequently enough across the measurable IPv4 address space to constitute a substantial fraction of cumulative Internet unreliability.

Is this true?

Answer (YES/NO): NO